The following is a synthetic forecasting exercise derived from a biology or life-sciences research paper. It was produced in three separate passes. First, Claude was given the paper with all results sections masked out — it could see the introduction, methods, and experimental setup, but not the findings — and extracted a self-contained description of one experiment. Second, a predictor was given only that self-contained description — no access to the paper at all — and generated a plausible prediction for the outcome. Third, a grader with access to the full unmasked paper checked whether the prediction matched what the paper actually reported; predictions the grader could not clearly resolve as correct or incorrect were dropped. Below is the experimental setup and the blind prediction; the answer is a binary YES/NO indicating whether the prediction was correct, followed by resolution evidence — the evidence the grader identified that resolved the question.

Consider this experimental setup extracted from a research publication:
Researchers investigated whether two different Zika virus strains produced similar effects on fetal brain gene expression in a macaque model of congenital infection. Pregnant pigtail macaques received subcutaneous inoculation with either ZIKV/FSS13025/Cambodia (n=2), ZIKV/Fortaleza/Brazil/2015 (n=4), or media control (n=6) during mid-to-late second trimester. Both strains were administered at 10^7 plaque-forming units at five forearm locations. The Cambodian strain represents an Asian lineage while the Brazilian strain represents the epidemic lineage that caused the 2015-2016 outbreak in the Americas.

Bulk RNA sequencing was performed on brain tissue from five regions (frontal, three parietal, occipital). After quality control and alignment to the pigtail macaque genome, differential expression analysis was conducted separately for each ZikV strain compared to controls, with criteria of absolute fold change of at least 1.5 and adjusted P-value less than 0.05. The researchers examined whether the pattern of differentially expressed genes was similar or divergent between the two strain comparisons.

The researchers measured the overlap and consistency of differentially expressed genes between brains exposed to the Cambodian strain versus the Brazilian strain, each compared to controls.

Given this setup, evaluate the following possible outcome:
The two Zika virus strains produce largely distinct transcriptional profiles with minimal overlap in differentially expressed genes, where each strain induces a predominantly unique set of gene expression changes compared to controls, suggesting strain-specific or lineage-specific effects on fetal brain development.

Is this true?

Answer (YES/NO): NO